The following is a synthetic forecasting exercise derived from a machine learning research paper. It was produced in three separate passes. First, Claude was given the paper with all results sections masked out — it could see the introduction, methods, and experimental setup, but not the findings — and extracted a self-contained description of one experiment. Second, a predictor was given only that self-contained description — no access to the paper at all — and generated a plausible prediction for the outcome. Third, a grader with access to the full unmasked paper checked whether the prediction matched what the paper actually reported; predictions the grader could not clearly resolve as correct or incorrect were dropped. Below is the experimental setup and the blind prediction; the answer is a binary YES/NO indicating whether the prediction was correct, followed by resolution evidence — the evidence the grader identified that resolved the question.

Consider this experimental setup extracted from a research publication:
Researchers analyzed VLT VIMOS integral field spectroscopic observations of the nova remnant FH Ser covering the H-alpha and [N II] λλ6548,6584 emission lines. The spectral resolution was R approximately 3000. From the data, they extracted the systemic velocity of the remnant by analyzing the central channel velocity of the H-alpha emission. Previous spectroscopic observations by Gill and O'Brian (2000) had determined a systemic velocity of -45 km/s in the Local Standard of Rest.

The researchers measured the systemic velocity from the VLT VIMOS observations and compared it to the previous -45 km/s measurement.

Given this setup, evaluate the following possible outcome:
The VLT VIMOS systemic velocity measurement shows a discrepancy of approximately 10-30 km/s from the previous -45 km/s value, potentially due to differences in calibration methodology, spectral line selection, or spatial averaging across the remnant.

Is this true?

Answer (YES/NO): NO